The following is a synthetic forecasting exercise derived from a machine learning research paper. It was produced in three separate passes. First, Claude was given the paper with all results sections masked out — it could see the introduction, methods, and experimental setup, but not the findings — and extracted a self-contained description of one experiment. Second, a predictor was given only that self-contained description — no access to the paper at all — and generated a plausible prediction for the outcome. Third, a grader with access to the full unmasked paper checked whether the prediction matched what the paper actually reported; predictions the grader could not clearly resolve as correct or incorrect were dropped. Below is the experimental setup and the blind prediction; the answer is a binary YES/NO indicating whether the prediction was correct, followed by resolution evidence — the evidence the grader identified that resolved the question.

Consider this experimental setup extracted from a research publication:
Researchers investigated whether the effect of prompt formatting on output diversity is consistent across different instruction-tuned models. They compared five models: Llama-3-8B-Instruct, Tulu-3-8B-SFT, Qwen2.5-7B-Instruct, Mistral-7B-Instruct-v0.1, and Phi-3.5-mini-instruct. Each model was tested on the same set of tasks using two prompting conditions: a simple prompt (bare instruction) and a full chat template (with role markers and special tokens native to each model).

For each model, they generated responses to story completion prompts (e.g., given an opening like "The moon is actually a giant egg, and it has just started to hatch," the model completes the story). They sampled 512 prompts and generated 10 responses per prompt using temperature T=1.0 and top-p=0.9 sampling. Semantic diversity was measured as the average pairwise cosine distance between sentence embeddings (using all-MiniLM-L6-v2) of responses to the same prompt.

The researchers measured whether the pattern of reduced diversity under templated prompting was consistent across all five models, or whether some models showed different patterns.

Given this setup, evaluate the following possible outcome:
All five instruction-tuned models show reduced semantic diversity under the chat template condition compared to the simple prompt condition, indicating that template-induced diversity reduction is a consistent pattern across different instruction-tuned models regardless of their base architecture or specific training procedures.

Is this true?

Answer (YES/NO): YES